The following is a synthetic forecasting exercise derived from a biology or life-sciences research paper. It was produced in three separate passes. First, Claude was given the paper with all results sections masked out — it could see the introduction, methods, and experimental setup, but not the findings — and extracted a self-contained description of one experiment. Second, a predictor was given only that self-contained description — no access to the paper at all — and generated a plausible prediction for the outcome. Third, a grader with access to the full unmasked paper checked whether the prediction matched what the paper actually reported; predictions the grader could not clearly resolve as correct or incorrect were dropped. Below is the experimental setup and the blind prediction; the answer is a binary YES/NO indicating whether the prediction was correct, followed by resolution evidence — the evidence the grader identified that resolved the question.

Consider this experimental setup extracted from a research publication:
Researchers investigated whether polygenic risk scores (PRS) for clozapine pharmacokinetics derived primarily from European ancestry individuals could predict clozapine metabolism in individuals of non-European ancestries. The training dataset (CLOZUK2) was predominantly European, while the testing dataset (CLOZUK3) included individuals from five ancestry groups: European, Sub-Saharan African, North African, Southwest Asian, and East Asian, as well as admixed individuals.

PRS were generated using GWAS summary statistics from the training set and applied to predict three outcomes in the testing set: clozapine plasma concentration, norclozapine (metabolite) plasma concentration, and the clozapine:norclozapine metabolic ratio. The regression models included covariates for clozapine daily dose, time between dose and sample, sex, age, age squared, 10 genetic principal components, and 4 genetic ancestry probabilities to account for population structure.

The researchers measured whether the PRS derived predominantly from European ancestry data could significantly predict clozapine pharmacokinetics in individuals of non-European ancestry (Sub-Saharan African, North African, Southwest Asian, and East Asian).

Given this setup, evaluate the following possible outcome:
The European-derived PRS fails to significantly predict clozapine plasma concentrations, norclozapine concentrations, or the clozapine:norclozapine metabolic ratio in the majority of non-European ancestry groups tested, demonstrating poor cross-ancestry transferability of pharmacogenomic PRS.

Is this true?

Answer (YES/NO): NO